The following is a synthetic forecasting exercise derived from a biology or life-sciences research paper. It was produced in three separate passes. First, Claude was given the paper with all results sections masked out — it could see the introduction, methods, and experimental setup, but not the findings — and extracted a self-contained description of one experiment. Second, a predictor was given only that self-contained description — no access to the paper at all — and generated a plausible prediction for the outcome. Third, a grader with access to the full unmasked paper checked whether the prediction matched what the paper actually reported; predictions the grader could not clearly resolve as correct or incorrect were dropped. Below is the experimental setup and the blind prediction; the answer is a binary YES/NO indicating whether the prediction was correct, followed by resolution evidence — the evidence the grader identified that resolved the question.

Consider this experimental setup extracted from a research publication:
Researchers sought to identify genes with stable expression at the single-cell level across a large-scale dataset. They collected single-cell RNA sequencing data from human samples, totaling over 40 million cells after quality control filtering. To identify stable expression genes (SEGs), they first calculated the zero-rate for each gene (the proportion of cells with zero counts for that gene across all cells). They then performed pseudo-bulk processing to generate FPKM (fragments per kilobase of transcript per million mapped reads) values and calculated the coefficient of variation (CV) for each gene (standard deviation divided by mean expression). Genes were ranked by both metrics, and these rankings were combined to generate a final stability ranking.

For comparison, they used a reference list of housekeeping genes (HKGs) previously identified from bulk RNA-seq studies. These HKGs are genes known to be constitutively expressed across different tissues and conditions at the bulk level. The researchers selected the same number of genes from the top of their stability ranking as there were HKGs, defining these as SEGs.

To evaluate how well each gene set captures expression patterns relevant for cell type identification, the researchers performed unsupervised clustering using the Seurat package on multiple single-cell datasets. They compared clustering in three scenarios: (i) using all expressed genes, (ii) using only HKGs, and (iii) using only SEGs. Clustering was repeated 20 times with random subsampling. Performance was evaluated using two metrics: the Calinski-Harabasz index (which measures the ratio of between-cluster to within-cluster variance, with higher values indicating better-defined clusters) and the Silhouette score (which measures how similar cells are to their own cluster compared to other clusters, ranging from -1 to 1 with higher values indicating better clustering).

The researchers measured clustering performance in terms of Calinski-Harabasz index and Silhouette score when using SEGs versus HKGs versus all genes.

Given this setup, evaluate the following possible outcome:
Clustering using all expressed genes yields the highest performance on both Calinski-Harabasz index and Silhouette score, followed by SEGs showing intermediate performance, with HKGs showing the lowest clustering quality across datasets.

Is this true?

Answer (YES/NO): NO